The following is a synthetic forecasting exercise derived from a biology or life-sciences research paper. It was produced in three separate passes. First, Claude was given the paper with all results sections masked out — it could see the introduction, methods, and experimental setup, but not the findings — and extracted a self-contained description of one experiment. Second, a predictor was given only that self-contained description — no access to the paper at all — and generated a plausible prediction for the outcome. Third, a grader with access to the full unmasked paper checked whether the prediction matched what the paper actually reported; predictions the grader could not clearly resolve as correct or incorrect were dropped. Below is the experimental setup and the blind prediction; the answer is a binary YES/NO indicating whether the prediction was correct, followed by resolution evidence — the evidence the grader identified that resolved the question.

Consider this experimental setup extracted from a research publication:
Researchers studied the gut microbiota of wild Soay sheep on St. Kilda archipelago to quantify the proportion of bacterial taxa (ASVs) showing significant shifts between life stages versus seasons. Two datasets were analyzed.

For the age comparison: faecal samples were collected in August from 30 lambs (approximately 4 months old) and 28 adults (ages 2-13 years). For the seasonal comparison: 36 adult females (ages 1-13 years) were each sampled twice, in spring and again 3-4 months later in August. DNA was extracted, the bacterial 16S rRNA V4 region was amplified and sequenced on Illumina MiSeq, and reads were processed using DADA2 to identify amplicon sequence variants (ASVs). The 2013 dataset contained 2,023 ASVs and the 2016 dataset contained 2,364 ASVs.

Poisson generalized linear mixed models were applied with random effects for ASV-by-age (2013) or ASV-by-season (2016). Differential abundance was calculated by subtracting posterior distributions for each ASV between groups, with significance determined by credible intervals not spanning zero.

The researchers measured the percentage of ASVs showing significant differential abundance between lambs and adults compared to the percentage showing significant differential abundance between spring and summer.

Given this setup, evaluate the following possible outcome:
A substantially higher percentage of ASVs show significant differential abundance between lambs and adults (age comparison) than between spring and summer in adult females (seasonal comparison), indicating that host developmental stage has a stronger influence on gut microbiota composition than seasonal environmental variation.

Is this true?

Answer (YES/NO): YES